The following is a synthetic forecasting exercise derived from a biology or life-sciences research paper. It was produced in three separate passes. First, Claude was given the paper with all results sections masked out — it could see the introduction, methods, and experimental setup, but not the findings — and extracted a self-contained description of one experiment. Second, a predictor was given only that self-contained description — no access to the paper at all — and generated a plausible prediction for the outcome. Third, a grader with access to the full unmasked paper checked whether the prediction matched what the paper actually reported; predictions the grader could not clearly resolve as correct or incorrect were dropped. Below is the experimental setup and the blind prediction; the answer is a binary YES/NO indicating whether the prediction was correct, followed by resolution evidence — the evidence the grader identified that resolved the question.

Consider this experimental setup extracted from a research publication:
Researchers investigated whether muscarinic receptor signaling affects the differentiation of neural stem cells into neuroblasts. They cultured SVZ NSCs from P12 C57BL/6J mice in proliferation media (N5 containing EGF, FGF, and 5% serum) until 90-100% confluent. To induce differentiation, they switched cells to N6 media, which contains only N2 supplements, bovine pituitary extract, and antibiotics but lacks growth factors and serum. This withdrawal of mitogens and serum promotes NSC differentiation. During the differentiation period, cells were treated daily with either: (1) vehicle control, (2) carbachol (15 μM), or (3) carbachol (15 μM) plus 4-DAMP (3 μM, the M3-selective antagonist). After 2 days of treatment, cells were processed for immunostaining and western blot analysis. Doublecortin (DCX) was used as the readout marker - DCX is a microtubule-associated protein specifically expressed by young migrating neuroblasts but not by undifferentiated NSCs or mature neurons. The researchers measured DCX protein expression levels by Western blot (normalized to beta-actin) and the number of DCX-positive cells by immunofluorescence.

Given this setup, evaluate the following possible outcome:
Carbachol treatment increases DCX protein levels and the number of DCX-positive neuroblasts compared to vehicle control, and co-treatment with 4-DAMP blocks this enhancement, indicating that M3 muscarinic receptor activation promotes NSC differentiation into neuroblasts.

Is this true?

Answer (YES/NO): YES